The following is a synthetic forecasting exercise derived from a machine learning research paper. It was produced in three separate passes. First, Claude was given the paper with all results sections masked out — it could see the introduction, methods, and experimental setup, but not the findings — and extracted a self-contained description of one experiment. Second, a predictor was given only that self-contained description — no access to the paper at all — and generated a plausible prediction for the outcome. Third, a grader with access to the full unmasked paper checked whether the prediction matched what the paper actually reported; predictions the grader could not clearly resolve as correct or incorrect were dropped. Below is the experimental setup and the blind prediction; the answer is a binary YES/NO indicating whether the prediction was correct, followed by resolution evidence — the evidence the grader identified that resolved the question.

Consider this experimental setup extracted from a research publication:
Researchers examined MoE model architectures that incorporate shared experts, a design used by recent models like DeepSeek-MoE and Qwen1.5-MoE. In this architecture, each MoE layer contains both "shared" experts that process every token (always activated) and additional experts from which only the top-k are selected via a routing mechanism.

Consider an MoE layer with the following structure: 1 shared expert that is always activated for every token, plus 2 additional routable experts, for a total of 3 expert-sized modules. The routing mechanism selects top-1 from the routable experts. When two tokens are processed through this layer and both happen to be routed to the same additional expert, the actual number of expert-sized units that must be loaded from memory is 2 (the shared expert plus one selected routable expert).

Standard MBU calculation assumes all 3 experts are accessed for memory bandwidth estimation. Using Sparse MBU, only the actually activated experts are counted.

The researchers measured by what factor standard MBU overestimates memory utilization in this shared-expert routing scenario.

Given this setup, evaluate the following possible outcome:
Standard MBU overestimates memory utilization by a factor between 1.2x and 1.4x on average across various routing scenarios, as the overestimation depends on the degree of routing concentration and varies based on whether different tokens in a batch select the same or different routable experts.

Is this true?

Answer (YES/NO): NO